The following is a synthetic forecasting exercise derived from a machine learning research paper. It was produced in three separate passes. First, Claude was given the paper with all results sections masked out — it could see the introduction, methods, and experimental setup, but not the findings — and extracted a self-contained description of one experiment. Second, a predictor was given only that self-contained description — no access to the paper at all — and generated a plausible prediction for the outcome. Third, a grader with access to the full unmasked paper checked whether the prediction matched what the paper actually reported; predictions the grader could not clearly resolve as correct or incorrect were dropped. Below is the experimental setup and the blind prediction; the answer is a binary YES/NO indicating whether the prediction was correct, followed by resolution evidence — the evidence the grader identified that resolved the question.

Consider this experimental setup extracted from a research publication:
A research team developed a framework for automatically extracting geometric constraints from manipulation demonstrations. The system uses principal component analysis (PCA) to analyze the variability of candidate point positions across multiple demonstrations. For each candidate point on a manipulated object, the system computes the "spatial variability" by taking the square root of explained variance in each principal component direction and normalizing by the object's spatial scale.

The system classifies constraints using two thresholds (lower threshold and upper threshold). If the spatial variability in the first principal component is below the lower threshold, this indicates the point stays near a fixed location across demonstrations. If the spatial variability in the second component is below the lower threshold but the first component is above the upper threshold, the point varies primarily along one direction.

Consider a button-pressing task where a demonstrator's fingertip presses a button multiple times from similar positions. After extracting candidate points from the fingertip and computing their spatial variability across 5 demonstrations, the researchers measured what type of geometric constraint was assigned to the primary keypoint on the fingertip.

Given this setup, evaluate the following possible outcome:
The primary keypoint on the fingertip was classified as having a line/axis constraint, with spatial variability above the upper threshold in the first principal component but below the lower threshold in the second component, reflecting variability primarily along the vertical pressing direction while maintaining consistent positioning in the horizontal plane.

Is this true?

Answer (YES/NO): NO